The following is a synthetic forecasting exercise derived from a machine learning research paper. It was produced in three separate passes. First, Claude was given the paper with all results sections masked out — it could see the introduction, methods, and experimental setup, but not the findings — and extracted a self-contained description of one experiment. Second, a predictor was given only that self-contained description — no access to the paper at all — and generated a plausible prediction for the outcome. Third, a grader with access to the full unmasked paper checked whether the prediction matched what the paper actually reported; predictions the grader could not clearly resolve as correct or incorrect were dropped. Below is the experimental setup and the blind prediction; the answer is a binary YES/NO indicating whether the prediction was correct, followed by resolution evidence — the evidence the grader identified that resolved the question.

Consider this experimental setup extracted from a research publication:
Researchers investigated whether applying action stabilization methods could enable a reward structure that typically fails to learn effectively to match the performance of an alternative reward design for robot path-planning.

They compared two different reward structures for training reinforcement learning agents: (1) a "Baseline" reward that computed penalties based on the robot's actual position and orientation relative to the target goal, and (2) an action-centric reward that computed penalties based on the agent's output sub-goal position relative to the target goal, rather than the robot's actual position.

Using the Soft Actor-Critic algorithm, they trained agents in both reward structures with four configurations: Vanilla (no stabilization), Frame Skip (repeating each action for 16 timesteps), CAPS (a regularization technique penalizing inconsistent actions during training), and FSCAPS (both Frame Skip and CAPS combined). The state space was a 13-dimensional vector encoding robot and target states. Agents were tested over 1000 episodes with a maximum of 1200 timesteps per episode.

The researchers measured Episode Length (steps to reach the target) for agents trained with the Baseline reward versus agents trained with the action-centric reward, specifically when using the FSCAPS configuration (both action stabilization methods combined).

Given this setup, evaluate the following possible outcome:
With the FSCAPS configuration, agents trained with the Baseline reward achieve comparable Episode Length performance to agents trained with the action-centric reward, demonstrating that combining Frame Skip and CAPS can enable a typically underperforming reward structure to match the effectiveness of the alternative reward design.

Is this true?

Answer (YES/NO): NO